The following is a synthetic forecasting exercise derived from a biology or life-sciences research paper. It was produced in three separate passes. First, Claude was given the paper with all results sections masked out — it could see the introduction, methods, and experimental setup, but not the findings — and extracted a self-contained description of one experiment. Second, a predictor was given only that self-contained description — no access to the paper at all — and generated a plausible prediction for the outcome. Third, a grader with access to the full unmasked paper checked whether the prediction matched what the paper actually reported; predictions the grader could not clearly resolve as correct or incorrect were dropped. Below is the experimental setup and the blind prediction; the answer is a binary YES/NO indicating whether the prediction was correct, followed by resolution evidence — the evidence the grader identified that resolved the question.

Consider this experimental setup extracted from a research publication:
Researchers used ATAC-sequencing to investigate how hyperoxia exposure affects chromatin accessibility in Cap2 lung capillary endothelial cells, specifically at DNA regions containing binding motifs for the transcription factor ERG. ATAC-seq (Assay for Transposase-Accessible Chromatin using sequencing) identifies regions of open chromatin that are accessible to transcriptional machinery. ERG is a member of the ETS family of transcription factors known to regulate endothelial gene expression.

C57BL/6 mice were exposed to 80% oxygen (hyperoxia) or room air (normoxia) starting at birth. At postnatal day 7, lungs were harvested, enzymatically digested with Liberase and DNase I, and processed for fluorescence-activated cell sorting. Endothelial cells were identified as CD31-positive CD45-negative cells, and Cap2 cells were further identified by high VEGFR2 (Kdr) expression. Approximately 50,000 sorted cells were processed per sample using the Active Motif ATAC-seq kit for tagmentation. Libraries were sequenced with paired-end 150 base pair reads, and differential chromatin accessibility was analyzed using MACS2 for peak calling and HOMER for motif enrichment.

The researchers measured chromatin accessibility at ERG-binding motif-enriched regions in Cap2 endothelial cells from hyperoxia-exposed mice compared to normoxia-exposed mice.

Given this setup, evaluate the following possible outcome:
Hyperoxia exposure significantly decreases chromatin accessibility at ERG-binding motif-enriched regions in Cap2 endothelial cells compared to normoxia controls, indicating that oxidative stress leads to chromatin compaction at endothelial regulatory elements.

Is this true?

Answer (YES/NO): NO